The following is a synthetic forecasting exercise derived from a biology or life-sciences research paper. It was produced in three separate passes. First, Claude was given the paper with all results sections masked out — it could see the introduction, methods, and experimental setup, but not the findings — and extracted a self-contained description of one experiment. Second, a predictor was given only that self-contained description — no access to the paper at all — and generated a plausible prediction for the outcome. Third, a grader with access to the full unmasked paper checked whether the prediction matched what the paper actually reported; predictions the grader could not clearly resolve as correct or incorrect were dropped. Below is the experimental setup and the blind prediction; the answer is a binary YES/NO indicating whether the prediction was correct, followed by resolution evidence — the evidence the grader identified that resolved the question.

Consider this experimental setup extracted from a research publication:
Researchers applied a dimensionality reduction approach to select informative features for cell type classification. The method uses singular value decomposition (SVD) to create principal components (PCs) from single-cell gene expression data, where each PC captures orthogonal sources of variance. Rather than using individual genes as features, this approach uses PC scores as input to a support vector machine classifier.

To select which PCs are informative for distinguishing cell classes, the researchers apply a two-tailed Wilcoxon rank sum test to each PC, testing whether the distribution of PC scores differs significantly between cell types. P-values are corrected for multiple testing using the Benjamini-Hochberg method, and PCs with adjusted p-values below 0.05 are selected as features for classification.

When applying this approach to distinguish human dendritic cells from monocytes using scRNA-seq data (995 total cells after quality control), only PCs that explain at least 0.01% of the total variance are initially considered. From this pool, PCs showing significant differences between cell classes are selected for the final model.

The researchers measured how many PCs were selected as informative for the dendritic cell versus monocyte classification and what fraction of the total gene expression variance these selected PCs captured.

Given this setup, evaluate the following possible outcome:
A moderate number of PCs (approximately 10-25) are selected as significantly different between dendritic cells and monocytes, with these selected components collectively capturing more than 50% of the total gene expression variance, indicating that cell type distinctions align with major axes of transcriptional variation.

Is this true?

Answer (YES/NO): NO